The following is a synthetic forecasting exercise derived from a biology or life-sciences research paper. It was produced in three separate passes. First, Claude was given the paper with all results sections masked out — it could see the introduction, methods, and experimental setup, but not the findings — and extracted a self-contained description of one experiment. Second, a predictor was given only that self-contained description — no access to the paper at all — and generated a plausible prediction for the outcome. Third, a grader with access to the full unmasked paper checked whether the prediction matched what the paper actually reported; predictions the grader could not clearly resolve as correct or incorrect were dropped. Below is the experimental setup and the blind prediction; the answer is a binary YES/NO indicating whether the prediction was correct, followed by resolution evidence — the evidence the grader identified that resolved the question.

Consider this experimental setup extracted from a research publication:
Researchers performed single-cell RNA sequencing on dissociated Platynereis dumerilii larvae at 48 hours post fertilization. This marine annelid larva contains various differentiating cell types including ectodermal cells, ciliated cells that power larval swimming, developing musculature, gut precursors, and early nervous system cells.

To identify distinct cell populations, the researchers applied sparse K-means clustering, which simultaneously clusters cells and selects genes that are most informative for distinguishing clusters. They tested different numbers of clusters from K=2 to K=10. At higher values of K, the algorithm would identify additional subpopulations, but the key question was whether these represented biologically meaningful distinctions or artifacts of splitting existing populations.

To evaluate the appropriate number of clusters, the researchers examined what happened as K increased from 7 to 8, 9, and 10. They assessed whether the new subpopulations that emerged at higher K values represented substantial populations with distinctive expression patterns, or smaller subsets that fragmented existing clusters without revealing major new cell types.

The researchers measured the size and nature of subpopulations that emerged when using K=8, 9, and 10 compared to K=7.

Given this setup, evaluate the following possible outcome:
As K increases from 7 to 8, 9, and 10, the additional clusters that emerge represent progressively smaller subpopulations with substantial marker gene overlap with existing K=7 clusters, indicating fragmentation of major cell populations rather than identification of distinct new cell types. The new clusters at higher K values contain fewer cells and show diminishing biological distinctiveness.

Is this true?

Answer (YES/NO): YES